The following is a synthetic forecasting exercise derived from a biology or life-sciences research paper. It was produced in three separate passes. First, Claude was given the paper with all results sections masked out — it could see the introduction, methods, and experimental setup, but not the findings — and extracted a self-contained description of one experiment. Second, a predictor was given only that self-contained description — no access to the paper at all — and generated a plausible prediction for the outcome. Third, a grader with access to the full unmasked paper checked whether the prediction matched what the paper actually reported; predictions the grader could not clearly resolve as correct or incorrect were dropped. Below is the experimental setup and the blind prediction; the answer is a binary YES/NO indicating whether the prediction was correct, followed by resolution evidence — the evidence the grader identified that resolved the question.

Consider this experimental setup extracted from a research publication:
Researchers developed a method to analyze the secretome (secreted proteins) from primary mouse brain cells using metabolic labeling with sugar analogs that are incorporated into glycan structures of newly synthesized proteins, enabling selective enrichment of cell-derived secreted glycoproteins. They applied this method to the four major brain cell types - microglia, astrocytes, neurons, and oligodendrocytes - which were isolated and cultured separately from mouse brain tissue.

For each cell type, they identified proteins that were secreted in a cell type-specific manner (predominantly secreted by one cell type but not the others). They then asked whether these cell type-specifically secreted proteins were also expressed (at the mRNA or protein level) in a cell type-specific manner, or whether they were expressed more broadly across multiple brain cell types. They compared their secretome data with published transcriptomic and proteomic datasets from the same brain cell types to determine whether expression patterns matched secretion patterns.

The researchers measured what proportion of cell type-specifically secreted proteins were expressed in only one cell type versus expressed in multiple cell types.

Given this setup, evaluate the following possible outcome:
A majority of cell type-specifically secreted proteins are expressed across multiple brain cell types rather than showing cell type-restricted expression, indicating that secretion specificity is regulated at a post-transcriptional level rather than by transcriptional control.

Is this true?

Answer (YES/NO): YES